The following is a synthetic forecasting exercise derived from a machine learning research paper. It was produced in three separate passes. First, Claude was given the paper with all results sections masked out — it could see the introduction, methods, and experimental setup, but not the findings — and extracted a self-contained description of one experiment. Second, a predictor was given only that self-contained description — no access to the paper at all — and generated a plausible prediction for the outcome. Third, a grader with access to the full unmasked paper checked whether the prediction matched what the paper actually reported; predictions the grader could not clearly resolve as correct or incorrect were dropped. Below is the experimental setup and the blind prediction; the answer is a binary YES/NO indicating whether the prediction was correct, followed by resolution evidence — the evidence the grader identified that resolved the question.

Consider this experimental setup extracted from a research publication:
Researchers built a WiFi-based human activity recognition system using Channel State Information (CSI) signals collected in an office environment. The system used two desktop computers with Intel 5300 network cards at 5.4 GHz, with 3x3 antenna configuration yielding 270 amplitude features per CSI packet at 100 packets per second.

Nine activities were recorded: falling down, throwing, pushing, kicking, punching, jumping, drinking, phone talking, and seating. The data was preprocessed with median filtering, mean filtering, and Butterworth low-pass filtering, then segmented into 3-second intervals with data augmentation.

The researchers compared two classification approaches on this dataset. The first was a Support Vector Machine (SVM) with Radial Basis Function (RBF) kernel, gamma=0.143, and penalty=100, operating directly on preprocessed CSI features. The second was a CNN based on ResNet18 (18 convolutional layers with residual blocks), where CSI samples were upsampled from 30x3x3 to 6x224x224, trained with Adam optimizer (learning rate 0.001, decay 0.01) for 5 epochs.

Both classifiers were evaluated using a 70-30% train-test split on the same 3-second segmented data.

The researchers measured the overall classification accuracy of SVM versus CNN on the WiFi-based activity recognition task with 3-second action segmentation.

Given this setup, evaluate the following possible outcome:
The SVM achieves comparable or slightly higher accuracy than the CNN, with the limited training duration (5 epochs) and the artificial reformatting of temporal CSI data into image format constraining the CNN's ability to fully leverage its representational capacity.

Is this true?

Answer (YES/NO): YES